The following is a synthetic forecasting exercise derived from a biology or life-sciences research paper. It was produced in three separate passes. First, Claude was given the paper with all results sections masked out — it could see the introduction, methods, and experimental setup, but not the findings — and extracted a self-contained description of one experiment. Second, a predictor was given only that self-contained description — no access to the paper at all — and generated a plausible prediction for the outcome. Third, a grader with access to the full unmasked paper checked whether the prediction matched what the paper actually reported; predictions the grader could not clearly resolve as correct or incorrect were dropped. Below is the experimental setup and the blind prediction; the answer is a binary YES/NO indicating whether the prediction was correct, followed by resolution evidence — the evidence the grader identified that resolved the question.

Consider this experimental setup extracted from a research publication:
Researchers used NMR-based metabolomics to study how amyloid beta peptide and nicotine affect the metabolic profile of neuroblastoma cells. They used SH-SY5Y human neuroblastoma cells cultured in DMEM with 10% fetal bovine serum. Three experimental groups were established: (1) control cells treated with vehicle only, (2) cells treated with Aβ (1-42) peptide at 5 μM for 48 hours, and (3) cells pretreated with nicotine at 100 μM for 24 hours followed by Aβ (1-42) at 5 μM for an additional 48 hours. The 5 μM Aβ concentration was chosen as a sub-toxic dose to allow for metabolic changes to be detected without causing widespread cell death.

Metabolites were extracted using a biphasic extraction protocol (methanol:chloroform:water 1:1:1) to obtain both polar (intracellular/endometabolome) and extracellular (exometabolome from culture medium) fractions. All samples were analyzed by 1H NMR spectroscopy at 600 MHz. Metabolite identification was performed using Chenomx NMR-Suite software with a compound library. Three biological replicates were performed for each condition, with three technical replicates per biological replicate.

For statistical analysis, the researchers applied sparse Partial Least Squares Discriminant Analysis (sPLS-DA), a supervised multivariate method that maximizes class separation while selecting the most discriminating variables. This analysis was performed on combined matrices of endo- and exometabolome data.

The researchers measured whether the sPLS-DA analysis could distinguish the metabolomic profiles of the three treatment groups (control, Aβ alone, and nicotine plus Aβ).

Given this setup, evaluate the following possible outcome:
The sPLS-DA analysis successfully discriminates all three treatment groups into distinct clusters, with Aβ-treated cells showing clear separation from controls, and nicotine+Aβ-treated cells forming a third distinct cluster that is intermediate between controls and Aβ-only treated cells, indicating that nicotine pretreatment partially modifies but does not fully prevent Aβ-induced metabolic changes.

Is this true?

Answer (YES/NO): NO